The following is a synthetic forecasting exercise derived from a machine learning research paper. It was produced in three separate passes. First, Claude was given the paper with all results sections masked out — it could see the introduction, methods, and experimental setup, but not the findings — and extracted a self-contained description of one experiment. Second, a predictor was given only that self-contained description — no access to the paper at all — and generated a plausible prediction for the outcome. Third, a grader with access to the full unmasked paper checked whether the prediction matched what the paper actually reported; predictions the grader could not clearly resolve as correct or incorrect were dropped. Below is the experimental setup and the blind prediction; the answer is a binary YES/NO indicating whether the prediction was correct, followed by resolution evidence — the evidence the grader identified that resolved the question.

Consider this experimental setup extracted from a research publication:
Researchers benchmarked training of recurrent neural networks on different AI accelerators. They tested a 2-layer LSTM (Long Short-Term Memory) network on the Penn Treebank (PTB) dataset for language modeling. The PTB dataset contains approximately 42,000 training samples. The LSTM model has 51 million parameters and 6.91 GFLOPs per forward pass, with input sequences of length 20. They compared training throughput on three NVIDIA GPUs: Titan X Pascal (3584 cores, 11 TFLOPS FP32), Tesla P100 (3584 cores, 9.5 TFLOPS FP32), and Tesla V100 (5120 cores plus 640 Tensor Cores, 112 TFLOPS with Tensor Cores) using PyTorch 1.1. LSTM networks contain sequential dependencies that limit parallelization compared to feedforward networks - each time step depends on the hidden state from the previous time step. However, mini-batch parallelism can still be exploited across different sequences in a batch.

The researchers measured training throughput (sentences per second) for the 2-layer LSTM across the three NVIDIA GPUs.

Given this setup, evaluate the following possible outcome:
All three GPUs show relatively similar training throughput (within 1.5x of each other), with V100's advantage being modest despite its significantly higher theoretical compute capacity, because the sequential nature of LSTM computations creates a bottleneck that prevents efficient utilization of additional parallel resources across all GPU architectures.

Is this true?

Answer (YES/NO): YES